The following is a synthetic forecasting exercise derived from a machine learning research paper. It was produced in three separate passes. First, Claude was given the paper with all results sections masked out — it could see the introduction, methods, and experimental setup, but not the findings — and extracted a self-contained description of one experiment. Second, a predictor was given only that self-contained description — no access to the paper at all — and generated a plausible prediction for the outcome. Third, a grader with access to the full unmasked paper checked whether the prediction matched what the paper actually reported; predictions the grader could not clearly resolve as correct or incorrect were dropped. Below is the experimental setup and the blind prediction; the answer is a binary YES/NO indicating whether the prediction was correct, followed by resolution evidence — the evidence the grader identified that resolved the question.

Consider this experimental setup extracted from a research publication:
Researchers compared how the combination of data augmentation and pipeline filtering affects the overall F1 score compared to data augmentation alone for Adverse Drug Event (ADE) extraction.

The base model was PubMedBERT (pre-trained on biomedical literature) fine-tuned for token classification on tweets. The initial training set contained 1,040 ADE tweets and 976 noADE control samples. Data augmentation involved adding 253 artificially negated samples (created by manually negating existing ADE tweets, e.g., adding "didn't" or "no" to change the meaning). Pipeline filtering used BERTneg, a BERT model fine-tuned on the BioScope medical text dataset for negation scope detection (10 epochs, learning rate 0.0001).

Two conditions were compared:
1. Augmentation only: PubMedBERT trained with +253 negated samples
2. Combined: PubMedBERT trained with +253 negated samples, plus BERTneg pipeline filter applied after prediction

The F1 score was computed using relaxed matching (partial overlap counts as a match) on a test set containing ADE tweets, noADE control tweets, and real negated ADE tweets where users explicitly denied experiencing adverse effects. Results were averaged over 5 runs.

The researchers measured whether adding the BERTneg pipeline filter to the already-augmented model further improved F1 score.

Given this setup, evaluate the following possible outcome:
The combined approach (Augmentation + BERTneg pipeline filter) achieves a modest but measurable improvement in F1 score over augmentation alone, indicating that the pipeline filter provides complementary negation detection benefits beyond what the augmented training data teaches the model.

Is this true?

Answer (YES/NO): NO